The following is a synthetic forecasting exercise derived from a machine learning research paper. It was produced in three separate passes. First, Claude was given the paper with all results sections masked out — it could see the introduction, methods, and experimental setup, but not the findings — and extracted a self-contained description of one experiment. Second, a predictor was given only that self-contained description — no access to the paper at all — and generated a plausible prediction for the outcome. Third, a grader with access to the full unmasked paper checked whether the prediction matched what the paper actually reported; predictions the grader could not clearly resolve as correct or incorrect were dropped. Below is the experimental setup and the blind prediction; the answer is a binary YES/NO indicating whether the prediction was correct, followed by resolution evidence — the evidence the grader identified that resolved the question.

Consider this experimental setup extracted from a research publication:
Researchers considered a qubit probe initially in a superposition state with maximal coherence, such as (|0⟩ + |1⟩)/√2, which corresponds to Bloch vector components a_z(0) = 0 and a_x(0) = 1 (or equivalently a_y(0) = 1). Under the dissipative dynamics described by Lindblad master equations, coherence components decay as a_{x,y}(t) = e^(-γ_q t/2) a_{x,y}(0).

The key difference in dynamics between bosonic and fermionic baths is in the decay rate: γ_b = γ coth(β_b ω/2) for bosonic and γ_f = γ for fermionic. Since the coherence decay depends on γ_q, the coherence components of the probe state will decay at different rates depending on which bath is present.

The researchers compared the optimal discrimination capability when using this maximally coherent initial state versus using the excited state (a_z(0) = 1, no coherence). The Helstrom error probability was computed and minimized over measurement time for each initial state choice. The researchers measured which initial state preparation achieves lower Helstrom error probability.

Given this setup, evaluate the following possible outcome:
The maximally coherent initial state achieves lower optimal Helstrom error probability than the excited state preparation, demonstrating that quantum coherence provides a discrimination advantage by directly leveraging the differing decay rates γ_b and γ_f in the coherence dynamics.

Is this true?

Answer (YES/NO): NO